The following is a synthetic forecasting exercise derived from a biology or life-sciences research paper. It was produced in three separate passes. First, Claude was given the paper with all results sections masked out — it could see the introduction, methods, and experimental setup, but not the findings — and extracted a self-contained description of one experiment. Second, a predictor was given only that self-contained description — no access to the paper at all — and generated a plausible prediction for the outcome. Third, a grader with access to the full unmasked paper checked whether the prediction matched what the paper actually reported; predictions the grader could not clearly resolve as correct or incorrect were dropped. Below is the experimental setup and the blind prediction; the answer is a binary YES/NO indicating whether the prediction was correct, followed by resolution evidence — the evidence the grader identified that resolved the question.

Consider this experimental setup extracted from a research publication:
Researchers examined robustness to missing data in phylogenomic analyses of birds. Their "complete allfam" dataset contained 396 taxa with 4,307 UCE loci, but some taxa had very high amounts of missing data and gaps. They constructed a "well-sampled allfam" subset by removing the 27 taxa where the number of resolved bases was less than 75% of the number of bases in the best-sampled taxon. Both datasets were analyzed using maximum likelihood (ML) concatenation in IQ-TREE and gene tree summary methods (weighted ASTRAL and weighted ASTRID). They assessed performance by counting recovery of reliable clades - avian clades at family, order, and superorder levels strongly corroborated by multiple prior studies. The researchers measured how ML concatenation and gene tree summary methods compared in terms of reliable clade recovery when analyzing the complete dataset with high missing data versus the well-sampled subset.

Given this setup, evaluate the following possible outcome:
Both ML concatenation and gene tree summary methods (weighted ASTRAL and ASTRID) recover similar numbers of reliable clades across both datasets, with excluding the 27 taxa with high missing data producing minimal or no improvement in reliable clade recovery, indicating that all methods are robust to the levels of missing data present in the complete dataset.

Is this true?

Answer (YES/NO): NO